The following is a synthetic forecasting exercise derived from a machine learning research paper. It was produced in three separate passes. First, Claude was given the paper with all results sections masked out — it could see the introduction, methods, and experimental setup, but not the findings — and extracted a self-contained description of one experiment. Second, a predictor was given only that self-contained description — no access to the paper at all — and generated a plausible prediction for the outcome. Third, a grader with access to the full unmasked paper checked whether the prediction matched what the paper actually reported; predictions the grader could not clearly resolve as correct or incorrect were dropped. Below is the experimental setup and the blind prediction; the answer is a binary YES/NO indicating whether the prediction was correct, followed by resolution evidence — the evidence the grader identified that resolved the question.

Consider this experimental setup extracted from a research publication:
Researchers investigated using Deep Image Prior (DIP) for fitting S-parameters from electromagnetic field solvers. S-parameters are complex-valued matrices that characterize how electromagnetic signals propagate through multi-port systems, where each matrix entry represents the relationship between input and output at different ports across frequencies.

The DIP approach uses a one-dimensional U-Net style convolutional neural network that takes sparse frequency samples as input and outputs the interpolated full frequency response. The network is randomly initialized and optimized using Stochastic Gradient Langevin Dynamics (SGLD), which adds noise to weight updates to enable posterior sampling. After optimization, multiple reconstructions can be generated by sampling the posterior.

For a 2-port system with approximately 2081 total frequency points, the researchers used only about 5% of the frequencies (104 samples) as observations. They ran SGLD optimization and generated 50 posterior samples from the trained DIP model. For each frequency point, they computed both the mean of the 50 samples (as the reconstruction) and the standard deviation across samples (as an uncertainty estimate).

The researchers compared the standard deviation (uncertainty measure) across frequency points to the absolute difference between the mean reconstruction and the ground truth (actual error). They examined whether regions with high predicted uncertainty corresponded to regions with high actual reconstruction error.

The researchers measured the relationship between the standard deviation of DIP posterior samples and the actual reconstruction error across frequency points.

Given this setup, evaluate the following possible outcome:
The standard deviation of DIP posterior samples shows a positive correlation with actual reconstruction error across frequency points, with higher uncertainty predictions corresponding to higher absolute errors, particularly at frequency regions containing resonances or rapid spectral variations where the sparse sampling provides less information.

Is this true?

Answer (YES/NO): YES